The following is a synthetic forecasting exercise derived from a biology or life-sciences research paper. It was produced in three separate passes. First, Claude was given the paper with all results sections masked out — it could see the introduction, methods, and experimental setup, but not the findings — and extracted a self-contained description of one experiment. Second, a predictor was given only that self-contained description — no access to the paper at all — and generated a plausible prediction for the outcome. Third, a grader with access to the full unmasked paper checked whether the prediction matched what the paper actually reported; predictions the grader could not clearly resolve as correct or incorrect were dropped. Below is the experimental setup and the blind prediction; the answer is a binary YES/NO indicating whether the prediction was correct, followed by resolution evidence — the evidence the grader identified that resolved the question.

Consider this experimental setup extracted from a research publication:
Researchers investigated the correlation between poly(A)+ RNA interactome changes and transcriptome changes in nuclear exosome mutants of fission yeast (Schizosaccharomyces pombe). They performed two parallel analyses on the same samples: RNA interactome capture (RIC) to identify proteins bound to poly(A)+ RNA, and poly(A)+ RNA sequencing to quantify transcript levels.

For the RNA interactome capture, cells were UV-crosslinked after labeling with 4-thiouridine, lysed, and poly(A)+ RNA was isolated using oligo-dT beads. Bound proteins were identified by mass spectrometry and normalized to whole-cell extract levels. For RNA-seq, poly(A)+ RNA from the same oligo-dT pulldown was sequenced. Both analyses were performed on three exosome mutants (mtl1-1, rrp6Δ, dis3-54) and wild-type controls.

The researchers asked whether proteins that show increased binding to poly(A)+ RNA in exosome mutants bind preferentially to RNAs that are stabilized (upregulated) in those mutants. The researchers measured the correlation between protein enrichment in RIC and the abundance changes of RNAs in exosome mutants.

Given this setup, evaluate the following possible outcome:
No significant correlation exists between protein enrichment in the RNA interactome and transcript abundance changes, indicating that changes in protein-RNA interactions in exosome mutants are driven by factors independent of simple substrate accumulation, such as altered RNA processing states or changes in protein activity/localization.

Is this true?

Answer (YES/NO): NO